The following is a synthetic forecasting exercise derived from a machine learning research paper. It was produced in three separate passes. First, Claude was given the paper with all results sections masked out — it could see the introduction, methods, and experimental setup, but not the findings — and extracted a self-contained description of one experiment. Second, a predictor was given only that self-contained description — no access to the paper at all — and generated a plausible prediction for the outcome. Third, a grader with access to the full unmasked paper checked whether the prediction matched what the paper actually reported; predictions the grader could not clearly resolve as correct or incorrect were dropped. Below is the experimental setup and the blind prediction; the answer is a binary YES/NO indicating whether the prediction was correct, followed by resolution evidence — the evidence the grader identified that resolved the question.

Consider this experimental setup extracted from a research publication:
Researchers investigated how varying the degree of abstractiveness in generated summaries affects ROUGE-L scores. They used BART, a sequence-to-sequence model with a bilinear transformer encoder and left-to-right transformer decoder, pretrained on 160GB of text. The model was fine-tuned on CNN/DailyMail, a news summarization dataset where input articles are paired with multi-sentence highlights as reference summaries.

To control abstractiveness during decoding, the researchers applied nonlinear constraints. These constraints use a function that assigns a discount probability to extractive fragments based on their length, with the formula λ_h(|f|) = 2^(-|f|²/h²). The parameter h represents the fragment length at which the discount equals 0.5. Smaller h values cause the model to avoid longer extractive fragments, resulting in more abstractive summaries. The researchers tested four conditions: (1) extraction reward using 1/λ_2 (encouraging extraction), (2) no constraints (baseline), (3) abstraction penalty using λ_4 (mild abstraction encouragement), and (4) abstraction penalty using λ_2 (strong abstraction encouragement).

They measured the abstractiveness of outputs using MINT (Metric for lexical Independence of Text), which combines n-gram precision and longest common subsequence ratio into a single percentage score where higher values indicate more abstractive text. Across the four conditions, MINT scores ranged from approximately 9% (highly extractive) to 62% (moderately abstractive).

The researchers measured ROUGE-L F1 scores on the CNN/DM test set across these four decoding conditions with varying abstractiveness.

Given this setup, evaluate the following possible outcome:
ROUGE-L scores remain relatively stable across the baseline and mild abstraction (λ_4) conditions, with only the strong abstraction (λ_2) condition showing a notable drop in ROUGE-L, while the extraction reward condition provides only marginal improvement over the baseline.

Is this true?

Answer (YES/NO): NO